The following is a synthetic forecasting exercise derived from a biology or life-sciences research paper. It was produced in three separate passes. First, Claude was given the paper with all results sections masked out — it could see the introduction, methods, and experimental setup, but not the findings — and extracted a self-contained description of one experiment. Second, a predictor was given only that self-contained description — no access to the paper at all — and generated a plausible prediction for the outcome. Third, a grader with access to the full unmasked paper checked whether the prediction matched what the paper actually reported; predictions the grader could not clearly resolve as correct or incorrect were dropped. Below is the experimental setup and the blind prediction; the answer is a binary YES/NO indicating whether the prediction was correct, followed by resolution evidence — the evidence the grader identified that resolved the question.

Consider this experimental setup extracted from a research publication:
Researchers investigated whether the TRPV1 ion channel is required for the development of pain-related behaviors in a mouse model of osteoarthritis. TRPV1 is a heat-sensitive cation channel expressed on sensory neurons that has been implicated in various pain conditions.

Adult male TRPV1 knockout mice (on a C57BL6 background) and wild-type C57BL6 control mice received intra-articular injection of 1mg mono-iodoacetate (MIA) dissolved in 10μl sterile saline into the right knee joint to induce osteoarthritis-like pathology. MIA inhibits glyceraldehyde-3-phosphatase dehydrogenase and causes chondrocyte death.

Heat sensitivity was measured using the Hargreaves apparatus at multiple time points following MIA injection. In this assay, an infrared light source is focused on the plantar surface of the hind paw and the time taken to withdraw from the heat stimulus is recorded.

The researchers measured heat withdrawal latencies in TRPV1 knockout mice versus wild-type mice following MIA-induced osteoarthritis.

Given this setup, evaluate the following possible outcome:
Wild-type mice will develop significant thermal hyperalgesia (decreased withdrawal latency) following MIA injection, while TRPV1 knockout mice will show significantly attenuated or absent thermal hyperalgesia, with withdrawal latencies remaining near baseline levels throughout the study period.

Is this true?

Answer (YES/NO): NO